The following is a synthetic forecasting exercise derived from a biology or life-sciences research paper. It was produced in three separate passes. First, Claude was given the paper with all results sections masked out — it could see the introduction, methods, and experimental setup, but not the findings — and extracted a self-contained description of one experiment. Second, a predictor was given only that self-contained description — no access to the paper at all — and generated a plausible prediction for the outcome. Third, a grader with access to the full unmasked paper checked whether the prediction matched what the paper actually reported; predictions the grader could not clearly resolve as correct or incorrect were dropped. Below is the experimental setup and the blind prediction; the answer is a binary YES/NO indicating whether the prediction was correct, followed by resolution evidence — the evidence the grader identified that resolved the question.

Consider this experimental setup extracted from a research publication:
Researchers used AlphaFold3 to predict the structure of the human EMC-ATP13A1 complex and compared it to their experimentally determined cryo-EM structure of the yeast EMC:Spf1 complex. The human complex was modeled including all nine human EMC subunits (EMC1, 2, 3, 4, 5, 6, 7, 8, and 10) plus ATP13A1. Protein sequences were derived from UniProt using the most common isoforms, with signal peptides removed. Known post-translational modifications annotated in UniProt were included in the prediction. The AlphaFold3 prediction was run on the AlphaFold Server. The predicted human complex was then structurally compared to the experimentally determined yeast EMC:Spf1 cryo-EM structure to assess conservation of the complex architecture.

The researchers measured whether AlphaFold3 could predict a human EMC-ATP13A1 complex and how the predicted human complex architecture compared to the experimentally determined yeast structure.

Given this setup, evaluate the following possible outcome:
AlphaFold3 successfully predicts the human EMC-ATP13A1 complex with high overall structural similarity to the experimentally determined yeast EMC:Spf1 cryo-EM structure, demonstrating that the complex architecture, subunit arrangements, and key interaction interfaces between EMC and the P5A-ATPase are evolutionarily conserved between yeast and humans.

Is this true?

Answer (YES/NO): NO